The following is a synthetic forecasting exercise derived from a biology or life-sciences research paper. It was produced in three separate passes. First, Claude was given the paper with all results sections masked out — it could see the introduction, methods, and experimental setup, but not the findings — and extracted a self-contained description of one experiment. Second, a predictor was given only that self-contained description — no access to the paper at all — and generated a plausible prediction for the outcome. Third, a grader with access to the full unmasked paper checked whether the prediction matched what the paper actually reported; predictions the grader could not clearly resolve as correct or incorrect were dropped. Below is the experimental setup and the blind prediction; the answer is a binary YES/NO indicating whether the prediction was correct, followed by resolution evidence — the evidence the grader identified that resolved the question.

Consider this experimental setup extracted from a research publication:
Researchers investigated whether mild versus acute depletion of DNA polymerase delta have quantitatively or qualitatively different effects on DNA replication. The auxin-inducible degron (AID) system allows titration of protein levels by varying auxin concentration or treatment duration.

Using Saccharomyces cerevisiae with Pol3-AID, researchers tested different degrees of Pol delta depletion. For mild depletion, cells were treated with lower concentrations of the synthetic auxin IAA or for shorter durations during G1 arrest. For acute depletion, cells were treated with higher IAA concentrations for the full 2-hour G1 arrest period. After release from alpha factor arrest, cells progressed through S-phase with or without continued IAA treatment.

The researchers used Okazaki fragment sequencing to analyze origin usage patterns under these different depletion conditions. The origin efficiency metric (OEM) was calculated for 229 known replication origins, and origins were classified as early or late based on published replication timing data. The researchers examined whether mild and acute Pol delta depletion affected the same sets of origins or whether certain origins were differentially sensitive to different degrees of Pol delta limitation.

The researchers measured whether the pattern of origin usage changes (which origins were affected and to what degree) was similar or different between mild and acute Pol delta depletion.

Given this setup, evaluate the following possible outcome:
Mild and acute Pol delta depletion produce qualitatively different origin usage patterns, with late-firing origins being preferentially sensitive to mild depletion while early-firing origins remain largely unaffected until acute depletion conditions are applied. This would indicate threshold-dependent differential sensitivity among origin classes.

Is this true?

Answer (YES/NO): NO